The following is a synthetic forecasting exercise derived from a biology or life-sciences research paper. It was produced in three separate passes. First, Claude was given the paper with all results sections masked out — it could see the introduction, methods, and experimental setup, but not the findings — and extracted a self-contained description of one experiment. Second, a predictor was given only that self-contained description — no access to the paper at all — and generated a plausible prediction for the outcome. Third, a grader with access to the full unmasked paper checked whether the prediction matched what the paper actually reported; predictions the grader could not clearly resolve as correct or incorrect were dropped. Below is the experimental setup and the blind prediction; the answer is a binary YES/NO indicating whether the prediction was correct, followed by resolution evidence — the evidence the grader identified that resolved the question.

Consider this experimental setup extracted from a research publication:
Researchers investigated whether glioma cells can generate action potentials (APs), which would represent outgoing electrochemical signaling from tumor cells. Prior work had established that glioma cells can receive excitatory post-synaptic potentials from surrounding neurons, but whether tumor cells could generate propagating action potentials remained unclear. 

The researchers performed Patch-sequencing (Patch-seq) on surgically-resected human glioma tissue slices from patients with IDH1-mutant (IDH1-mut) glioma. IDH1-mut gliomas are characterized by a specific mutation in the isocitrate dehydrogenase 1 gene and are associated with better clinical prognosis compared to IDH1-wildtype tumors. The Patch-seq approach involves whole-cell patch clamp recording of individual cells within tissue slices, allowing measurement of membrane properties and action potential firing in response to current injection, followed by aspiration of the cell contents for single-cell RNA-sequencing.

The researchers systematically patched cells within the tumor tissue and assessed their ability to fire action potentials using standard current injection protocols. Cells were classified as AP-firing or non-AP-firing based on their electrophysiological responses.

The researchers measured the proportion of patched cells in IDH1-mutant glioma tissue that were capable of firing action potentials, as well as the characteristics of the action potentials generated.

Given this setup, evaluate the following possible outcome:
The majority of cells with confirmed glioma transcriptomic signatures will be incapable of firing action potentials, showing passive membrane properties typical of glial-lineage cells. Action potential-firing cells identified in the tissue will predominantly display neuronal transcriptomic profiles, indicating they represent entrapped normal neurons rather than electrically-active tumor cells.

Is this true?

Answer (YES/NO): NO